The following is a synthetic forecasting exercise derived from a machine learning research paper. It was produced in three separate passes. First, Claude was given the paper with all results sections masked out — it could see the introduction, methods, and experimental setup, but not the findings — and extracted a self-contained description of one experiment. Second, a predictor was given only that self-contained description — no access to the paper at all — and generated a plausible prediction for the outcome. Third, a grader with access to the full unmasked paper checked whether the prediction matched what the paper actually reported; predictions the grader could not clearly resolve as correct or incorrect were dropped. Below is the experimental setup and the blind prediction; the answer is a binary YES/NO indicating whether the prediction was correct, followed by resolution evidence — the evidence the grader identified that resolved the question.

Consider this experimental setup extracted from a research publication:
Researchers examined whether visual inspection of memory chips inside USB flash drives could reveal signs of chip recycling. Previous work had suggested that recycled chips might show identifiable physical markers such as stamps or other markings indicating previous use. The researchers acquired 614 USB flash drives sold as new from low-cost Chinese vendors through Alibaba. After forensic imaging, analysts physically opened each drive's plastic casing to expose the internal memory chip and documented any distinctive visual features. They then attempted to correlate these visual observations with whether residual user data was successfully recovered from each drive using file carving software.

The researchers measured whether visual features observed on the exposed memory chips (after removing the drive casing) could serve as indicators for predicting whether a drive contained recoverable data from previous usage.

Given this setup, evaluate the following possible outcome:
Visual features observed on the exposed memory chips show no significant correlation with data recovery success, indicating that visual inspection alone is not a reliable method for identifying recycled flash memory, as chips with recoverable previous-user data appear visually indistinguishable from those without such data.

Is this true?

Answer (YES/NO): YES